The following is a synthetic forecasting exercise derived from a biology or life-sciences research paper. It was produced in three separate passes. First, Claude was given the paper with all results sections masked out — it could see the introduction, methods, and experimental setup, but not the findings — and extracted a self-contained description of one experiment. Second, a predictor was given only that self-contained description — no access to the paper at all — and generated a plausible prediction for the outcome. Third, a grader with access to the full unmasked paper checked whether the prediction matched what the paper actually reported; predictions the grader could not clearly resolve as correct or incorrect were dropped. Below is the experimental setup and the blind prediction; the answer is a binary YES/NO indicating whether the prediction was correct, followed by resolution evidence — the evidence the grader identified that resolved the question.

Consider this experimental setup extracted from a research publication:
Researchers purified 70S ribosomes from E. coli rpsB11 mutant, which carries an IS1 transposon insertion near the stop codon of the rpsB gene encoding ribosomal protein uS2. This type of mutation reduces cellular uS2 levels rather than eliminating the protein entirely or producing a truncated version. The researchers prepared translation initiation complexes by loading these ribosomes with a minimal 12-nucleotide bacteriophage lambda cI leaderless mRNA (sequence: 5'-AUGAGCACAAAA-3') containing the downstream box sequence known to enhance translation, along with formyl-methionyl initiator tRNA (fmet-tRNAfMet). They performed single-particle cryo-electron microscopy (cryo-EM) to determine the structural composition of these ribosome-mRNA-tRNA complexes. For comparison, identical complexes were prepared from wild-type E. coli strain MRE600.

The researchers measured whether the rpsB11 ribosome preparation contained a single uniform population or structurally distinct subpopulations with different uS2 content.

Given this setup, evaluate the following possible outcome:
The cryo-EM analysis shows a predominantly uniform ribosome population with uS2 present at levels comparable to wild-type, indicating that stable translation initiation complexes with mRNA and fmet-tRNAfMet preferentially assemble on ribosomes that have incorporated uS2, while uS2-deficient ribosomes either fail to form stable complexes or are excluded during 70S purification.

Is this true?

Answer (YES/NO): NO